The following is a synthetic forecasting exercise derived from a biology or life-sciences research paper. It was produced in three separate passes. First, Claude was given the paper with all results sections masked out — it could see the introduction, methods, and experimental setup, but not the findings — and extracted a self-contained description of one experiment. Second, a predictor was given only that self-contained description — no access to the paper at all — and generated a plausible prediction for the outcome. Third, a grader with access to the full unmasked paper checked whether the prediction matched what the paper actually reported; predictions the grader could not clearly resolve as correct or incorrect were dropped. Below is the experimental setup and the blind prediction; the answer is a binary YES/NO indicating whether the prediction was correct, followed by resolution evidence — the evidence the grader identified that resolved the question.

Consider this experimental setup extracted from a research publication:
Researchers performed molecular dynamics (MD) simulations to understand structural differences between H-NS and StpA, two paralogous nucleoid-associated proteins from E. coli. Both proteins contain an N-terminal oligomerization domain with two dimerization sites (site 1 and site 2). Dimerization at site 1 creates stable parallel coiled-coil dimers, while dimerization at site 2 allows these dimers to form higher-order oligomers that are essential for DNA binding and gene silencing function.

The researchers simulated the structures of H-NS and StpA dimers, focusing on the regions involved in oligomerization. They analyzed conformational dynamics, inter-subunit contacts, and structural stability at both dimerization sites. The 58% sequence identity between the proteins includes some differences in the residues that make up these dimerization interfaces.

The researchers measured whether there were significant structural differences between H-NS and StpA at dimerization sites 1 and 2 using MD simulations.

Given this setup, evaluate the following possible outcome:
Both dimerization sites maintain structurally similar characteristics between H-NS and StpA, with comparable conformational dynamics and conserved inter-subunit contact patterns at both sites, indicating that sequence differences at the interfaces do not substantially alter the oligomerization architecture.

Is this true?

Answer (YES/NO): NO